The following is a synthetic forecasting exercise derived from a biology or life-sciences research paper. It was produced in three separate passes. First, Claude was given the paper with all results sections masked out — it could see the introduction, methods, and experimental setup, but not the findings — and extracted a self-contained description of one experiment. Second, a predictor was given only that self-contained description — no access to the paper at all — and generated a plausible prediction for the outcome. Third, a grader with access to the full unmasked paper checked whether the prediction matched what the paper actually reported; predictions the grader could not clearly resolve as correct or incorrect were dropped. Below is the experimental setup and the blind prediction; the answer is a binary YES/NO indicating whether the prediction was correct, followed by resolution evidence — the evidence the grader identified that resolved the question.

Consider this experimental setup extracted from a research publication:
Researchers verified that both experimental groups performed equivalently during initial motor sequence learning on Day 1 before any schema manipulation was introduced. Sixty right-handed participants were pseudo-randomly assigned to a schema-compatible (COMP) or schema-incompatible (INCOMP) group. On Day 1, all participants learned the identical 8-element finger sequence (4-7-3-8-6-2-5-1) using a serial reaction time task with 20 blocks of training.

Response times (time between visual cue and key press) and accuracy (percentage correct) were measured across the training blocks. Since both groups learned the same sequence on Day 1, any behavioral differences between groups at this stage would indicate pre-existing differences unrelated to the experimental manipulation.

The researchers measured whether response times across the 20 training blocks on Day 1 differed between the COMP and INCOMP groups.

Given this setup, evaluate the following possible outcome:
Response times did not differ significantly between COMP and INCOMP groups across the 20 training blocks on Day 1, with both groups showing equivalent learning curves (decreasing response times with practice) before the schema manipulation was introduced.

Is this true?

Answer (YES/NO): YES